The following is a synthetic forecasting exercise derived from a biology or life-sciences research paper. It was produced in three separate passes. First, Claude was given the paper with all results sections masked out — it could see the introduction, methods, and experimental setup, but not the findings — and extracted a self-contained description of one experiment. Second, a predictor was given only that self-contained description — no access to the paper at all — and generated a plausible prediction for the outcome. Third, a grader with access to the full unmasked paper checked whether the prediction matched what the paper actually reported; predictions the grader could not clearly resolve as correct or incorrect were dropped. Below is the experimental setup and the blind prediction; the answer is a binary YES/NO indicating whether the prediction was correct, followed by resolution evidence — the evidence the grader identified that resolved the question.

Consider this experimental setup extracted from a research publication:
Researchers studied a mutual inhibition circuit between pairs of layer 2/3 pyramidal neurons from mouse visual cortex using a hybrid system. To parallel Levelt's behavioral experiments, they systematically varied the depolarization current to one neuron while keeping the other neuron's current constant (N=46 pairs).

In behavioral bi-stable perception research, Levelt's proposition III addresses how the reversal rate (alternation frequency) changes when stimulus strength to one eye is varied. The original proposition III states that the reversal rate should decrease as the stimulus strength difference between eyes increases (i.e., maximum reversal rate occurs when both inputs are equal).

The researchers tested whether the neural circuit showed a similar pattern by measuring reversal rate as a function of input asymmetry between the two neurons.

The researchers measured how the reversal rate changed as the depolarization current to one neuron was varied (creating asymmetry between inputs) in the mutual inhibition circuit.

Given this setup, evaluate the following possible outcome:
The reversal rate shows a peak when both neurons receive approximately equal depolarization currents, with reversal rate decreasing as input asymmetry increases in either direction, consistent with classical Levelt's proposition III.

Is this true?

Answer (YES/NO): NO